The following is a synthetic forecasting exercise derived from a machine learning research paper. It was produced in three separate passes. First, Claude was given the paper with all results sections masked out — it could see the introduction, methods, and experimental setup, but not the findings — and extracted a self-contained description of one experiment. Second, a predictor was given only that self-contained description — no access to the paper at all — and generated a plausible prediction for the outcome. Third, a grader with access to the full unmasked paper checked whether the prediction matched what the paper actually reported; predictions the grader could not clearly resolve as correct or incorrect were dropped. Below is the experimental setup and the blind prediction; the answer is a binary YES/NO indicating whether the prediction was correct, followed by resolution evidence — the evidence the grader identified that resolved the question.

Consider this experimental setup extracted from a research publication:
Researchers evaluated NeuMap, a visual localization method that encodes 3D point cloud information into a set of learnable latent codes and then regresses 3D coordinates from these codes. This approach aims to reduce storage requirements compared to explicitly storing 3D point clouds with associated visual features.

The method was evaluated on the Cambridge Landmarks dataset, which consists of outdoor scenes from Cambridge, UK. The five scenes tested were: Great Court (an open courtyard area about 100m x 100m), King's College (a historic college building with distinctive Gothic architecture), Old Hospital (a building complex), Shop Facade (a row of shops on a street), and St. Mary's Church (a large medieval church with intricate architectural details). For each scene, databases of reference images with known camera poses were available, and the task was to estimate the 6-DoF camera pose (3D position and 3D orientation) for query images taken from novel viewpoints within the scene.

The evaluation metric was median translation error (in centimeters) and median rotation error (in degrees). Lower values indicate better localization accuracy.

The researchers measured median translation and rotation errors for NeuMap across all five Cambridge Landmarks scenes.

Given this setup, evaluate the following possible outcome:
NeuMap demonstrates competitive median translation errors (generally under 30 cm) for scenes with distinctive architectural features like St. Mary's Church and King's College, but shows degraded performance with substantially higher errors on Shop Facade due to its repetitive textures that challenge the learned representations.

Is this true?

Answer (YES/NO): NO